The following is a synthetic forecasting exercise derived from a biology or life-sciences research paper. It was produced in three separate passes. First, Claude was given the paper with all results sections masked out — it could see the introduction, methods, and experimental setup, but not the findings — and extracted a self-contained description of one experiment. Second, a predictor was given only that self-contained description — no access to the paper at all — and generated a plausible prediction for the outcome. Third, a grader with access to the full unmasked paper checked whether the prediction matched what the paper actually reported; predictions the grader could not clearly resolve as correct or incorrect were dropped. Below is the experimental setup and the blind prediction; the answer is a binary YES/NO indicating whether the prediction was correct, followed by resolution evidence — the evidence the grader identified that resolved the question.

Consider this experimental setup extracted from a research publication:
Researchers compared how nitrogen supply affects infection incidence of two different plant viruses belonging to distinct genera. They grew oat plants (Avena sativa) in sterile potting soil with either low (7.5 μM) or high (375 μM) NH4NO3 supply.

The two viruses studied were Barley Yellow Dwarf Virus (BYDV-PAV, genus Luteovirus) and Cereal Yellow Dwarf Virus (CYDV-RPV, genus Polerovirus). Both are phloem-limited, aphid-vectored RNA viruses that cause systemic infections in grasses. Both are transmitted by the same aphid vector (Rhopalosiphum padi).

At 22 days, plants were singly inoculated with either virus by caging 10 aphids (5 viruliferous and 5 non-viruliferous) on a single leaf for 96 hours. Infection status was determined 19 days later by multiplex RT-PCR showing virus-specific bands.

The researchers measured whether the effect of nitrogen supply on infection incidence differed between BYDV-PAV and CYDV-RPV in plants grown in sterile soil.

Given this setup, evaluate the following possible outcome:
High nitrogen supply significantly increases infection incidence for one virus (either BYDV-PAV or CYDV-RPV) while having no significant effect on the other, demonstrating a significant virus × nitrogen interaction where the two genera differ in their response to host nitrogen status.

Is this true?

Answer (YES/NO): NO